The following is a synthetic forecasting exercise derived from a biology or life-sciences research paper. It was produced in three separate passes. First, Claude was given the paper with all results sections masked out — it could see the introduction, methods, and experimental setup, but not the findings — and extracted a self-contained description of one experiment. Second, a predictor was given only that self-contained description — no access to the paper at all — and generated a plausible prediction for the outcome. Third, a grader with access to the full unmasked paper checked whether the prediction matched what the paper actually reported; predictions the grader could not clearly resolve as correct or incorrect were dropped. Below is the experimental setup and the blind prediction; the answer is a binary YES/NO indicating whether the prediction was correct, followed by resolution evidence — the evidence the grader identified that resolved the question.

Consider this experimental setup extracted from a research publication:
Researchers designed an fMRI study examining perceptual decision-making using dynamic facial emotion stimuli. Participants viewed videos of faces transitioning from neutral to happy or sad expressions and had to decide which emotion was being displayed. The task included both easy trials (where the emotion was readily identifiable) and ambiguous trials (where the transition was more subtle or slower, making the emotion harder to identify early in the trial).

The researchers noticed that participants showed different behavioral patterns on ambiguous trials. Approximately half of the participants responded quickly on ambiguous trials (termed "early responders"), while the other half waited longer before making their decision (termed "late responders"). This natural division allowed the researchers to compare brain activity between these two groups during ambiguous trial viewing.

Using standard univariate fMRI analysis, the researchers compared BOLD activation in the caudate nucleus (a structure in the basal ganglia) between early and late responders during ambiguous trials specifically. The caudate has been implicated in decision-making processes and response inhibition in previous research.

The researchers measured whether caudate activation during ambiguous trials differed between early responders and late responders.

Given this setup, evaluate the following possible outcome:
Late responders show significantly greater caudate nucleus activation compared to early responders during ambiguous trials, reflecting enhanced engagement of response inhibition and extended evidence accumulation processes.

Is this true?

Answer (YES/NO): YES